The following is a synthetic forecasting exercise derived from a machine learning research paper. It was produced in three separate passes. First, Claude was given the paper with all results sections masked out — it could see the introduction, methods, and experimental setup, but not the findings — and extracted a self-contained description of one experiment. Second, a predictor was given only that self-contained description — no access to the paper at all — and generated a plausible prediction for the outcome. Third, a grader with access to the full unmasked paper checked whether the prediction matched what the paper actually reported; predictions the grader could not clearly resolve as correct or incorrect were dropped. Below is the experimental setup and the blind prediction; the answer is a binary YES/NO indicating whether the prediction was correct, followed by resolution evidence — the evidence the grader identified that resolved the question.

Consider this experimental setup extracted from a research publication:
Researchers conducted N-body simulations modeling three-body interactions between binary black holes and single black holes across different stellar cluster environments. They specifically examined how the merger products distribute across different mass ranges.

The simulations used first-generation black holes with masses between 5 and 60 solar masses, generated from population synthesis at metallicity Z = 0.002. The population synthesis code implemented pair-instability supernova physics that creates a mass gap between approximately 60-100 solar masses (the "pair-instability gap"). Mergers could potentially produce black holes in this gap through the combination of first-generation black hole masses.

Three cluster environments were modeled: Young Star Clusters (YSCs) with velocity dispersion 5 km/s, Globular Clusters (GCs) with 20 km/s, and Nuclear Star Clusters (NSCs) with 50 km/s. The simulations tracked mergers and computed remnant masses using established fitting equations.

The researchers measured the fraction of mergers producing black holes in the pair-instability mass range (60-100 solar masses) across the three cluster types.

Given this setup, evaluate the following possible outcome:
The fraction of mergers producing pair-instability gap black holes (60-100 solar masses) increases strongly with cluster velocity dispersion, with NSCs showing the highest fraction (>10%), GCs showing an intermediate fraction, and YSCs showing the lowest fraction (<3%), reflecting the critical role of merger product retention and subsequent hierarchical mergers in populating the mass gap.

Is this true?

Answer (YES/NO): NO